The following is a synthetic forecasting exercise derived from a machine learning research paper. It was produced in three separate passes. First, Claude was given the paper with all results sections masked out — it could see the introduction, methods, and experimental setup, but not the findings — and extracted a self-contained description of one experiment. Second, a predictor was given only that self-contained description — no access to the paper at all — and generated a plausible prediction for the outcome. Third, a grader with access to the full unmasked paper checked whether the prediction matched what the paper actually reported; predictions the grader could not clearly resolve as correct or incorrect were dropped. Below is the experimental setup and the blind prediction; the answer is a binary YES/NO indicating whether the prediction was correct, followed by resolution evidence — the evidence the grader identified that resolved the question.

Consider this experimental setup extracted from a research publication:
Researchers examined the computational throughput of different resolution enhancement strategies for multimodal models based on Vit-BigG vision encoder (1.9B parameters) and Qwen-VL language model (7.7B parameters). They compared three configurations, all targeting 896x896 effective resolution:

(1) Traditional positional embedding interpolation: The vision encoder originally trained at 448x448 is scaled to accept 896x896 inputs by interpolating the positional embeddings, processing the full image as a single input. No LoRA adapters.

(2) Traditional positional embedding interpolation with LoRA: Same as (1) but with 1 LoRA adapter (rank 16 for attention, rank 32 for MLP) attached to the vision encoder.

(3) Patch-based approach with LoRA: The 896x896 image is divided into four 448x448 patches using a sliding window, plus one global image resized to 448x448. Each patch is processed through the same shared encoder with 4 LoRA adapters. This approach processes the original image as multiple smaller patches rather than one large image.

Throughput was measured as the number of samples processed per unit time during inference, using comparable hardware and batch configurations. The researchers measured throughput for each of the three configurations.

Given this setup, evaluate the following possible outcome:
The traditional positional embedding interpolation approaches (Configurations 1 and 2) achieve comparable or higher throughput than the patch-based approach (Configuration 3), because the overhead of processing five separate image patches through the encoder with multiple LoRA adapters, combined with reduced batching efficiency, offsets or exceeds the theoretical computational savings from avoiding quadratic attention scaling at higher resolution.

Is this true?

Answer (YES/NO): NO